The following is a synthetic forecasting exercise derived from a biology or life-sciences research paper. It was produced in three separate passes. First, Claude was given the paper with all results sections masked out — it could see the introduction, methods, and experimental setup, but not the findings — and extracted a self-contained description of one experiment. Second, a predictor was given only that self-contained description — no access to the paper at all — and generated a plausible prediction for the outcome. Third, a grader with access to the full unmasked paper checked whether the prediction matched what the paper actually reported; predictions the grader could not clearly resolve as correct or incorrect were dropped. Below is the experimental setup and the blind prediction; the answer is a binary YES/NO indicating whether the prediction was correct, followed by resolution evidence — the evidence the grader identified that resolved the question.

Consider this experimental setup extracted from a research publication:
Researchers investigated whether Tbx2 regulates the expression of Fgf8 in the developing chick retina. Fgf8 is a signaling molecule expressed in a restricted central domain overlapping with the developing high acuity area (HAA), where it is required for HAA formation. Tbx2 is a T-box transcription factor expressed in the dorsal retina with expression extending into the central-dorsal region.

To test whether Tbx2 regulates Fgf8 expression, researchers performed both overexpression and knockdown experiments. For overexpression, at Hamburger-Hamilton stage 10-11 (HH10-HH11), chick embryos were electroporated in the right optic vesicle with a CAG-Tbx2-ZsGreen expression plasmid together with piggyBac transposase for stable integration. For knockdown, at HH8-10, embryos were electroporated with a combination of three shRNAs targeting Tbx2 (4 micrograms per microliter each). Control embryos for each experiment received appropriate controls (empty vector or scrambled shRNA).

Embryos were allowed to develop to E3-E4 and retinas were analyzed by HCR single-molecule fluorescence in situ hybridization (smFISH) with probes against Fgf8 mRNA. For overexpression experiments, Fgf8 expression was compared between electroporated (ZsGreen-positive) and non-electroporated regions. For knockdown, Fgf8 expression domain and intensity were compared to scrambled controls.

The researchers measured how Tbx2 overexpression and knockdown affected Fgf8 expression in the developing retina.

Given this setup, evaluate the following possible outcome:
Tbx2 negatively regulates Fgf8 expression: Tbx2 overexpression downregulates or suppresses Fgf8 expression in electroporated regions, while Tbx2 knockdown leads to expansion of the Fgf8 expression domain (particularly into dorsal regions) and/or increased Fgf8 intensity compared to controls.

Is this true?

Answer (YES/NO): NO